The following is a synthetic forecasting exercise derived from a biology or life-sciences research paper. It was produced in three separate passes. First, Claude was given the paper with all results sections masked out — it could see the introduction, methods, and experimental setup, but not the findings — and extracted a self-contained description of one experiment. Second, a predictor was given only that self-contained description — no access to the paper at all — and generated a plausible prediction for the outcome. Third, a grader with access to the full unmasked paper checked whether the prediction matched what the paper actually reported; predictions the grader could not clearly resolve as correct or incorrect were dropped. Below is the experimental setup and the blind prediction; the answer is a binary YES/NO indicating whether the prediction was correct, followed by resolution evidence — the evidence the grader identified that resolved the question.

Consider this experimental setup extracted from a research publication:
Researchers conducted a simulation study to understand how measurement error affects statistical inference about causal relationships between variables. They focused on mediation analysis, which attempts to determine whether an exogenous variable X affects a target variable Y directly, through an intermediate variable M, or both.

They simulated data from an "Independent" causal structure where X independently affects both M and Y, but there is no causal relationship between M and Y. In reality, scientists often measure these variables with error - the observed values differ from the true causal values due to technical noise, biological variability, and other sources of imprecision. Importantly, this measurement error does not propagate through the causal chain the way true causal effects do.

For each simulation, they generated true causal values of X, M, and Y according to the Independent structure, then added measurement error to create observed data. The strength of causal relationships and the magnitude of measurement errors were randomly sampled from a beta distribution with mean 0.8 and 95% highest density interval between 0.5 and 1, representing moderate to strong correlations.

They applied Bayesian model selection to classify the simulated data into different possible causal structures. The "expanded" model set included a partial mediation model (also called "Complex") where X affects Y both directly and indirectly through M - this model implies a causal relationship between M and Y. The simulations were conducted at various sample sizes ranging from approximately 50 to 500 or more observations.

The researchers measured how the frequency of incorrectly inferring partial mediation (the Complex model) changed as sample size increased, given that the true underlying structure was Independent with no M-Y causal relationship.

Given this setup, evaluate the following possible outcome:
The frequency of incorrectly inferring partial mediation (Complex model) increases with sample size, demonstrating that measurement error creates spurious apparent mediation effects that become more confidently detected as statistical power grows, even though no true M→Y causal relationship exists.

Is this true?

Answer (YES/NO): YES